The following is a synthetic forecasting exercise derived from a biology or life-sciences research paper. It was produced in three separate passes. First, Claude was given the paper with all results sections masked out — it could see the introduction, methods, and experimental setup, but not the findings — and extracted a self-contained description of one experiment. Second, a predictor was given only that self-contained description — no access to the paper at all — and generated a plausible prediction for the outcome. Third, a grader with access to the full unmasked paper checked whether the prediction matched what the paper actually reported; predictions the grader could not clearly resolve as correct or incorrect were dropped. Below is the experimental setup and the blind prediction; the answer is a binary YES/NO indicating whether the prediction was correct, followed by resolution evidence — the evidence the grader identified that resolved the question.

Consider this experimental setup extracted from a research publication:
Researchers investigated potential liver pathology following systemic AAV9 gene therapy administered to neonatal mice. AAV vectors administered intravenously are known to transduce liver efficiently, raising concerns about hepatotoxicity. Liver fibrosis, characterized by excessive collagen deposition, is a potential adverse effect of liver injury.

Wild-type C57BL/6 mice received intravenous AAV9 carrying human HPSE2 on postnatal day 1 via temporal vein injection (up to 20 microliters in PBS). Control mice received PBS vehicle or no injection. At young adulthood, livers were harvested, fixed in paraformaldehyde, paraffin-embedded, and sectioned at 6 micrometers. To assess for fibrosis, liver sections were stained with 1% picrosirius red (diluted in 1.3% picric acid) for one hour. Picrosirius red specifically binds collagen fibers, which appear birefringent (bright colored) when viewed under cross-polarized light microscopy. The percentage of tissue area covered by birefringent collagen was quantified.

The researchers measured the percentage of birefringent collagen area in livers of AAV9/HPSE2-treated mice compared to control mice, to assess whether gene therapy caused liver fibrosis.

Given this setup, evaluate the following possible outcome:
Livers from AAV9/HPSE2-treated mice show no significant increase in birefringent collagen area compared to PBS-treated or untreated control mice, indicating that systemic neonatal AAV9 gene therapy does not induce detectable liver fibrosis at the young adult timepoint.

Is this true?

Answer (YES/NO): YES